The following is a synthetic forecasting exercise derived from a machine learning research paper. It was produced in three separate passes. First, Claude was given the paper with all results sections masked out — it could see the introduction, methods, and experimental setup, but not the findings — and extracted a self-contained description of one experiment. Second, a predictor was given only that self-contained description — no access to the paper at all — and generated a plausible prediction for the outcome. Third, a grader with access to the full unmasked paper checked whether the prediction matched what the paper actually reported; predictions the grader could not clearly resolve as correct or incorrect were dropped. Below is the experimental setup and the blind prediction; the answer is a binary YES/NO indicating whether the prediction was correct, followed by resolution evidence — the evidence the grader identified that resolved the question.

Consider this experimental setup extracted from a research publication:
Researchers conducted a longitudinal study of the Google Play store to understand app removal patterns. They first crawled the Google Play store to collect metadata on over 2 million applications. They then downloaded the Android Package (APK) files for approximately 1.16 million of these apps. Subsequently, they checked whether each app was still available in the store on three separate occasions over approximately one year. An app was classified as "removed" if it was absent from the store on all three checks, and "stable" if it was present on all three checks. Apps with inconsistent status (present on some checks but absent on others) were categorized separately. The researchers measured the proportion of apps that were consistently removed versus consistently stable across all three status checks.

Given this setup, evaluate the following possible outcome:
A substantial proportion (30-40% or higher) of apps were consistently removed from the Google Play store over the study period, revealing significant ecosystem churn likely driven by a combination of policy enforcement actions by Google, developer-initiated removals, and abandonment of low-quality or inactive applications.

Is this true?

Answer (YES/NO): YES